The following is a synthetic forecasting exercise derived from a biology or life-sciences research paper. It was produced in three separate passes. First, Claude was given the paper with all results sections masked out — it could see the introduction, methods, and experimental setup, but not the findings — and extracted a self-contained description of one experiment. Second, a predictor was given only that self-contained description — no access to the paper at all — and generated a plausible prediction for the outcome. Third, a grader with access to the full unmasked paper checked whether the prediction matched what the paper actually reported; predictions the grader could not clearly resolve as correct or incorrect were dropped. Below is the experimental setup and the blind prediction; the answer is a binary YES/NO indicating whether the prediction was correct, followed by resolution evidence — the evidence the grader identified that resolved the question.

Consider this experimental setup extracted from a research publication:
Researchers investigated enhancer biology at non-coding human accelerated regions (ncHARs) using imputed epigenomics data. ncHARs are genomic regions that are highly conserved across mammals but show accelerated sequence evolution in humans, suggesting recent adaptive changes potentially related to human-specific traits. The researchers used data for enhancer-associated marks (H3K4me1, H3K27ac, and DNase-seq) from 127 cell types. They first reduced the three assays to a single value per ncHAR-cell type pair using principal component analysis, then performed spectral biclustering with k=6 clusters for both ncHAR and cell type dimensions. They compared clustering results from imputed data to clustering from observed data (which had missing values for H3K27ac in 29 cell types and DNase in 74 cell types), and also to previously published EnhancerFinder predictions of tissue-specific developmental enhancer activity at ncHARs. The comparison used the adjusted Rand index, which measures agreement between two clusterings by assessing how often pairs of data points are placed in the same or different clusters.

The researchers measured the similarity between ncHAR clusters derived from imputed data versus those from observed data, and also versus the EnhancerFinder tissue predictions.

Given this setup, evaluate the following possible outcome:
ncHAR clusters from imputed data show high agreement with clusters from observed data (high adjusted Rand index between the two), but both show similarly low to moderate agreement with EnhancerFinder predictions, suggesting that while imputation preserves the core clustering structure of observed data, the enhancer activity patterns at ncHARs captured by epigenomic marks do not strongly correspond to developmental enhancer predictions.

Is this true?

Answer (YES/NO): NO